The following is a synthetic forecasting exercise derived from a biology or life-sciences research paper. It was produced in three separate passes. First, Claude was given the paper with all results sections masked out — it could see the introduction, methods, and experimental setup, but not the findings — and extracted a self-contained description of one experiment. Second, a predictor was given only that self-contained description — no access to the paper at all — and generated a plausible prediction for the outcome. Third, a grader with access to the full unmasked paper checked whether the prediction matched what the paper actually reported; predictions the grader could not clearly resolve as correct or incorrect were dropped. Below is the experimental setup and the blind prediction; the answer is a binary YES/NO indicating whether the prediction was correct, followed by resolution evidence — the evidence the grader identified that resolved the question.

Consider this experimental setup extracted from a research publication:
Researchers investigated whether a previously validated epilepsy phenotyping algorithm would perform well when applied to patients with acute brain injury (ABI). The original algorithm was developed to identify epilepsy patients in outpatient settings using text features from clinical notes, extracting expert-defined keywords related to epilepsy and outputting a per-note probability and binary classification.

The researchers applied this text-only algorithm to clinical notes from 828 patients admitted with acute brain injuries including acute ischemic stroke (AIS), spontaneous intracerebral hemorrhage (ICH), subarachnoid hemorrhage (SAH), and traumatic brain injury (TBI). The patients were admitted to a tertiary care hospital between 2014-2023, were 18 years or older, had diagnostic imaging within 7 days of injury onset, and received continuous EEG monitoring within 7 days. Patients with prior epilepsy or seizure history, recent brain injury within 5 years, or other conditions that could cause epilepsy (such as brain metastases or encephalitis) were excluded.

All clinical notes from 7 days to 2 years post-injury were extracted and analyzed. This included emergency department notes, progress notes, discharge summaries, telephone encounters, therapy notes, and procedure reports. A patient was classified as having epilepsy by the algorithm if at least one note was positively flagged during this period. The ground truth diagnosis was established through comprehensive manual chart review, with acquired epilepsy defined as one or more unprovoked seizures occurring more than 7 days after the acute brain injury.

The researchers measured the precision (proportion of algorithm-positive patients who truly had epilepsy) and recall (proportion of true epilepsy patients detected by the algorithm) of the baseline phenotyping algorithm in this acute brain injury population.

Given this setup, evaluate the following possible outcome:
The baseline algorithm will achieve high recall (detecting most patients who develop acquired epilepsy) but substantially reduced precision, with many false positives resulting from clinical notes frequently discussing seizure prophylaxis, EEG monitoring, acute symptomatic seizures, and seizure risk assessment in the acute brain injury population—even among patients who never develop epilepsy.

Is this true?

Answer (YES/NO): YES